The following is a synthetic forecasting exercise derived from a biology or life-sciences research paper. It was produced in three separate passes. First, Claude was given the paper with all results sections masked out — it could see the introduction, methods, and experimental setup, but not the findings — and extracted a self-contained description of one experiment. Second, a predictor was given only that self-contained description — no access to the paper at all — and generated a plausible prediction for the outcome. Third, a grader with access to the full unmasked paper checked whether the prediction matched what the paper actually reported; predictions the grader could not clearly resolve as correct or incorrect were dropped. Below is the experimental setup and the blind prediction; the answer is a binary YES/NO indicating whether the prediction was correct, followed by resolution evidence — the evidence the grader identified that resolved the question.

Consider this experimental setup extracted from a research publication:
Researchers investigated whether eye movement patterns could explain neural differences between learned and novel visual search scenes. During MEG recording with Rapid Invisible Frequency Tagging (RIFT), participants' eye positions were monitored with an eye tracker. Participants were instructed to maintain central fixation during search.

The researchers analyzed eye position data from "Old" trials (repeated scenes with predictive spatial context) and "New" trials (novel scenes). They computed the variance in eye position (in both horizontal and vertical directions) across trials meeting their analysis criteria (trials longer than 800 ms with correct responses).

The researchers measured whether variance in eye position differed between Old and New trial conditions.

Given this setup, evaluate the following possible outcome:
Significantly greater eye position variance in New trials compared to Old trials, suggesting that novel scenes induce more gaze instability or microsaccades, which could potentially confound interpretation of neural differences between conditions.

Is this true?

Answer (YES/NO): NO